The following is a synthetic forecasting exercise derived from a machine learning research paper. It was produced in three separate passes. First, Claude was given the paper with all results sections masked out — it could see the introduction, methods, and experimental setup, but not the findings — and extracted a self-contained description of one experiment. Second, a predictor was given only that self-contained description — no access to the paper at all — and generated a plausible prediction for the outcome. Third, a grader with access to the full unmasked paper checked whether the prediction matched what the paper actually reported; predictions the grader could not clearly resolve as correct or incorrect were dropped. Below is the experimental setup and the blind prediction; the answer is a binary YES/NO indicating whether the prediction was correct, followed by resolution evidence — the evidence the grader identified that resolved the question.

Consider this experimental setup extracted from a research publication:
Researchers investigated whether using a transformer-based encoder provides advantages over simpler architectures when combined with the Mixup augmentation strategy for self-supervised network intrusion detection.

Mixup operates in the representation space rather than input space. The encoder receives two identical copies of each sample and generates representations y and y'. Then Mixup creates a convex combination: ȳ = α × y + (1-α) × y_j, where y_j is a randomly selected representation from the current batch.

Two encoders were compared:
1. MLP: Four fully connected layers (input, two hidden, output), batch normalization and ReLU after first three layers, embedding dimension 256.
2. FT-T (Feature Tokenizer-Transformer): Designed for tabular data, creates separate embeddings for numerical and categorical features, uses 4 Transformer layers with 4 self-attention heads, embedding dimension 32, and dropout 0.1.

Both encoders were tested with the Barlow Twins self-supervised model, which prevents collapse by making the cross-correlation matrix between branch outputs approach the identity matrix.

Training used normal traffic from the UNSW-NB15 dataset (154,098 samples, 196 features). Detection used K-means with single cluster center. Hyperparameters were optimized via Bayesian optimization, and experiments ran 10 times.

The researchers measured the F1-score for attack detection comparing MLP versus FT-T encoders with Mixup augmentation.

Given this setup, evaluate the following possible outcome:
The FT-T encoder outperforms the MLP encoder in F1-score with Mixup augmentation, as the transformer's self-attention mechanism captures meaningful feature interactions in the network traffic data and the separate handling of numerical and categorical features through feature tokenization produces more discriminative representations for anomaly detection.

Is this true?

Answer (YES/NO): NO